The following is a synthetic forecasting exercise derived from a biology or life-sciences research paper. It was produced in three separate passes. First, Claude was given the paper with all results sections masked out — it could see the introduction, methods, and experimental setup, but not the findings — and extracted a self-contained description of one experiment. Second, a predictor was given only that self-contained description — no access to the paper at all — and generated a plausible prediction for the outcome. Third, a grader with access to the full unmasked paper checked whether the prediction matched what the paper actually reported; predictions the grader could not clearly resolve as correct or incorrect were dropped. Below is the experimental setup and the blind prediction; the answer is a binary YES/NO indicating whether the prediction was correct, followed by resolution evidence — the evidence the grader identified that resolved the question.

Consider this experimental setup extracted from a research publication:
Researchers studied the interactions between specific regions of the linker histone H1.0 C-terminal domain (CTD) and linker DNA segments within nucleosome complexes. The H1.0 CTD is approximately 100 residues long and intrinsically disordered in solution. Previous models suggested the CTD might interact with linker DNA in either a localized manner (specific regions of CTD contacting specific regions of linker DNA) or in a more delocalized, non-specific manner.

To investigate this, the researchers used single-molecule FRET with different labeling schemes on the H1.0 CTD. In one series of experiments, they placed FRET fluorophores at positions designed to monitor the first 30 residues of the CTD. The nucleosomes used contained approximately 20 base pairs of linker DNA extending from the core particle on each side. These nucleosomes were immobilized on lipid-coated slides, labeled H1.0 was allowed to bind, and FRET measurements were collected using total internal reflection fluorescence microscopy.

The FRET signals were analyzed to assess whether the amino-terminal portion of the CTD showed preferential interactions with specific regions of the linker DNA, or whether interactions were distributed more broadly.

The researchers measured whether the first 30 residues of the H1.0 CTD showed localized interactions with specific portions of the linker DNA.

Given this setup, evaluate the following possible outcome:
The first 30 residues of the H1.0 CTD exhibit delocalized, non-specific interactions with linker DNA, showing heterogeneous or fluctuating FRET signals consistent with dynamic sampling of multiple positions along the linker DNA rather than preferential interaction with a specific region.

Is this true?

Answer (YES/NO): NO